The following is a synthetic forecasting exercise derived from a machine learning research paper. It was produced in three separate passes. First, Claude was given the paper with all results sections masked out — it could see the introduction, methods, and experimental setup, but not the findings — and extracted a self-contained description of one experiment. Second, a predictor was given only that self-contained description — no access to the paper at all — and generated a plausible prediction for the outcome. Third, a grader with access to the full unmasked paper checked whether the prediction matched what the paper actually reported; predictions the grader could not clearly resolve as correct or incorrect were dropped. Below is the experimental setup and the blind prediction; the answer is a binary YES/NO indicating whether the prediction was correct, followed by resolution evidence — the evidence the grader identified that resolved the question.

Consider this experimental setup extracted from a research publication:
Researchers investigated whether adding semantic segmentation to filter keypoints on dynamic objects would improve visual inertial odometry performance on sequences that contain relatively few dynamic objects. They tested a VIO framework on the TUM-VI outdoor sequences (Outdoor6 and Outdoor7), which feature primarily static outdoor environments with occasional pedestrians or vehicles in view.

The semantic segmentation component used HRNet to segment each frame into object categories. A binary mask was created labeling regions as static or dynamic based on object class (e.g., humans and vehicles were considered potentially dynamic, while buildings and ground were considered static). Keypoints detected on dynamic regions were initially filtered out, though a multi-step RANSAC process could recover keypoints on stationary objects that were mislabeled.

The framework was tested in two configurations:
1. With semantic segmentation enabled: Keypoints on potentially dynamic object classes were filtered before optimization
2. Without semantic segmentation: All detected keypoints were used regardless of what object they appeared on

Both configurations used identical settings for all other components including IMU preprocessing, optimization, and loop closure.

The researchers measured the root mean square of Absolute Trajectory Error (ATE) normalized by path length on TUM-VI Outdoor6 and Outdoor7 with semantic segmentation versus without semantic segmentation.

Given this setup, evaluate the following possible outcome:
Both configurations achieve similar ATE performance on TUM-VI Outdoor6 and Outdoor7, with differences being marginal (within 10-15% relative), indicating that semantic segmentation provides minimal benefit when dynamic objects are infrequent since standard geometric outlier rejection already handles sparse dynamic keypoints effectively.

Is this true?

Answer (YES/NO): YES